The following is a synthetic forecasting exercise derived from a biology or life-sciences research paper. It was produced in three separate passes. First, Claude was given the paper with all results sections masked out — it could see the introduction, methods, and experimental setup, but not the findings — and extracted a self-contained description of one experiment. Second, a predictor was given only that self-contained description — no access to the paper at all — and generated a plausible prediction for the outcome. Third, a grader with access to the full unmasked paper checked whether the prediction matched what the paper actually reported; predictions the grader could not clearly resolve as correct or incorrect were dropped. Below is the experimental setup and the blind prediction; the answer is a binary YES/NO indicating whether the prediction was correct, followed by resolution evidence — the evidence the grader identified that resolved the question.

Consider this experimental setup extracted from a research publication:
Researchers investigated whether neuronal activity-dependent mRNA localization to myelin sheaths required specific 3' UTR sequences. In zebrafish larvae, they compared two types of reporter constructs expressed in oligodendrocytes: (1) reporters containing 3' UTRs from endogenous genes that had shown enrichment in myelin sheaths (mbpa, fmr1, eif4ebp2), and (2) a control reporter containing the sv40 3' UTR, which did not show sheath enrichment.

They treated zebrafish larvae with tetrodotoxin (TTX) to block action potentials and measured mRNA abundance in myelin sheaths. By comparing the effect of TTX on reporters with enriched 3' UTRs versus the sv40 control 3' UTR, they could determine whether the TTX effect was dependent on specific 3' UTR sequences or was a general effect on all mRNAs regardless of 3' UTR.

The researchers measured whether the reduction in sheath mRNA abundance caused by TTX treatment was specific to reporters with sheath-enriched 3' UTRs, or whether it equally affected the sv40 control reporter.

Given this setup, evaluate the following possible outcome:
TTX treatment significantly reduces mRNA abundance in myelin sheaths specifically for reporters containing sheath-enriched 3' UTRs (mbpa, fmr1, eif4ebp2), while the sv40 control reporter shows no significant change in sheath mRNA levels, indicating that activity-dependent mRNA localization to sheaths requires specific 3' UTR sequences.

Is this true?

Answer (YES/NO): YES